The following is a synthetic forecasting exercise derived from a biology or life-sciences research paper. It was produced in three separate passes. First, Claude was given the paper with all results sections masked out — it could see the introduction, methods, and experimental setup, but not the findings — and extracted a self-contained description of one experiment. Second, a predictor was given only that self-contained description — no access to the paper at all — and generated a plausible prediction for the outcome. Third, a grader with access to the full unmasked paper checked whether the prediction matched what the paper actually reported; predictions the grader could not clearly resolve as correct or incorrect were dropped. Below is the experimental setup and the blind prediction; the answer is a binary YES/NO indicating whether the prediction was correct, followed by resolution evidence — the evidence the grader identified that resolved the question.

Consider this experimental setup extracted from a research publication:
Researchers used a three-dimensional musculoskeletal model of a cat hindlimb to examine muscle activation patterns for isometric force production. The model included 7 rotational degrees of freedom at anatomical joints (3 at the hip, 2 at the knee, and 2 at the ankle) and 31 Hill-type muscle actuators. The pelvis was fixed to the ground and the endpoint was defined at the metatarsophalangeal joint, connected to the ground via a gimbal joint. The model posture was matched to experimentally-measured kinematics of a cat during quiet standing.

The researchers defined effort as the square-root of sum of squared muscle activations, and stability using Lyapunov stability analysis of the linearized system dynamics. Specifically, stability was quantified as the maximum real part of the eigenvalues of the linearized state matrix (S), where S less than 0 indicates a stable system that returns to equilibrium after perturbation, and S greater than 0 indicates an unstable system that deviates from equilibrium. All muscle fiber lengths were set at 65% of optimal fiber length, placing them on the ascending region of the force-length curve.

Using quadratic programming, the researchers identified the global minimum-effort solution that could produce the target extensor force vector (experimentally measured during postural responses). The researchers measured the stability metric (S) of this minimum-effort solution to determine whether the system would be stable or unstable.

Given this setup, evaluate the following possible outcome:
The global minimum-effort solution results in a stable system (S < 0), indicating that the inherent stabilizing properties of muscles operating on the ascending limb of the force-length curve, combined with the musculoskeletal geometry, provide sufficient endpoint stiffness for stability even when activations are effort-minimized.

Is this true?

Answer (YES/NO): NO